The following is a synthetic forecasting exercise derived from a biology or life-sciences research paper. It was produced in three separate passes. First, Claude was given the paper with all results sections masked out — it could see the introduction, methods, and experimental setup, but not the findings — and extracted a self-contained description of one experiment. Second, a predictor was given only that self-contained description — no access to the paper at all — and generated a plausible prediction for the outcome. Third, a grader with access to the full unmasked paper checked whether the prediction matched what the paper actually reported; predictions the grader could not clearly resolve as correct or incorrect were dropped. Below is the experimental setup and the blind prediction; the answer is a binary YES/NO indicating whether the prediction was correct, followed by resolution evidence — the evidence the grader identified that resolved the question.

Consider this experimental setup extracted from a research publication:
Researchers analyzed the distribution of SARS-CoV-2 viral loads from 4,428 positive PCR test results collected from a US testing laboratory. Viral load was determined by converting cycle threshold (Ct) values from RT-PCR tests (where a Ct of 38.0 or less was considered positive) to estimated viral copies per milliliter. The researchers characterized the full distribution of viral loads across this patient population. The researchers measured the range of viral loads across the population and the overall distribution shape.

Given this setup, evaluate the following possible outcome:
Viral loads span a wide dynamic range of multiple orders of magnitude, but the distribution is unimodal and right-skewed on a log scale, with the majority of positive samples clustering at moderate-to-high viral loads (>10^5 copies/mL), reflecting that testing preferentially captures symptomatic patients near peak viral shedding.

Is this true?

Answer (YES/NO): NO